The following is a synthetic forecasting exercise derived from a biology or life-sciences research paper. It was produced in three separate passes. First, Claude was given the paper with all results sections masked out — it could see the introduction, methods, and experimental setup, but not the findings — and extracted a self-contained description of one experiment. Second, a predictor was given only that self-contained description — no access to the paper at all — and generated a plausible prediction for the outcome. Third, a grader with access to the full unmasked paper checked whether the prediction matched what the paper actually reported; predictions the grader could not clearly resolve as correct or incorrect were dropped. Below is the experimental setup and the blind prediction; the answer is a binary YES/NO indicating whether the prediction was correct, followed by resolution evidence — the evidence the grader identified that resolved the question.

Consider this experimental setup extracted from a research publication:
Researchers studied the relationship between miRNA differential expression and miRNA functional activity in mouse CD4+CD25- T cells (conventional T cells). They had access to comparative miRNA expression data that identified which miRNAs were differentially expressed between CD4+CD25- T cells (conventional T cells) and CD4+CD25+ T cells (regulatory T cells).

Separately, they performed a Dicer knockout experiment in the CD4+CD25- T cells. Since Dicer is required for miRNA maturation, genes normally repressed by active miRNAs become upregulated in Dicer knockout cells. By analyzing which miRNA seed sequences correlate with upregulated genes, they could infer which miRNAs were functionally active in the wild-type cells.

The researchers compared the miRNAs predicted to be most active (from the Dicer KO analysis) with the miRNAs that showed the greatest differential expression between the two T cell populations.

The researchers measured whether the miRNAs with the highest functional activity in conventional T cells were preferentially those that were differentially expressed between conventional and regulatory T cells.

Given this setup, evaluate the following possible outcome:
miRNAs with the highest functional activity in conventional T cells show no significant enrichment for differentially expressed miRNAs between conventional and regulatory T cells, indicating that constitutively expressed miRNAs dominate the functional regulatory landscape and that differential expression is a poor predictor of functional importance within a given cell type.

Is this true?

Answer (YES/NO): NO